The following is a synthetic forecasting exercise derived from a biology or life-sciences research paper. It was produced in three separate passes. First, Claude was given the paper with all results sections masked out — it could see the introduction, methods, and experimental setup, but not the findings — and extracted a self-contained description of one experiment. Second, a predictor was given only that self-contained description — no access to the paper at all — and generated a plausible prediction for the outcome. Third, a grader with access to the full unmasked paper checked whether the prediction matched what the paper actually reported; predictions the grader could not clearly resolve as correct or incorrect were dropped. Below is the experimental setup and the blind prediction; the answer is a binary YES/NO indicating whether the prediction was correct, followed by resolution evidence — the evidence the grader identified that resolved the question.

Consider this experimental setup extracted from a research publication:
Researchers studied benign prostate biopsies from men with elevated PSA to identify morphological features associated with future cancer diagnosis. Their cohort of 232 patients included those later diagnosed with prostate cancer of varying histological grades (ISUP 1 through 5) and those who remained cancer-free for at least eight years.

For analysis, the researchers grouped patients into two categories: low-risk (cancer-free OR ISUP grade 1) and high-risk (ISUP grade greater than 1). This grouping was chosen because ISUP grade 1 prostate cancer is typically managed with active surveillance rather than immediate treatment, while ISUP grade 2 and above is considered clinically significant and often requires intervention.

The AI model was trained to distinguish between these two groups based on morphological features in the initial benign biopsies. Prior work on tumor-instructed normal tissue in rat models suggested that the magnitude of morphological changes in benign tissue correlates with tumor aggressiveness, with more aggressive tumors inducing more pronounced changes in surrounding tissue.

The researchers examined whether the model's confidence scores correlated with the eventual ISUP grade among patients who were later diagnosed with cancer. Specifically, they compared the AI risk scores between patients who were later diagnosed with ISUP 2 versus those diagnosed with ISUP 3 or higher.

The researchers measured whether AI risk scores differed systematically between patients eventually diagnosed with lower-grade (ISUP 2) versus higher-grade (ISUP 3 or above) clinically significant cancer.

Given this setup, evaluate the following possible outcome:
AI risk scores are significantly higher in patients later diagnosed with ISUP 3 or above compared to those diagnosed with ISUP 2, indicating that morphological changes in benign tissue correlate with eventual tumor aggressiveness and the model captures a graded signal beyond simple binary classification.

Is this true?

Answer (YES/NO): NO